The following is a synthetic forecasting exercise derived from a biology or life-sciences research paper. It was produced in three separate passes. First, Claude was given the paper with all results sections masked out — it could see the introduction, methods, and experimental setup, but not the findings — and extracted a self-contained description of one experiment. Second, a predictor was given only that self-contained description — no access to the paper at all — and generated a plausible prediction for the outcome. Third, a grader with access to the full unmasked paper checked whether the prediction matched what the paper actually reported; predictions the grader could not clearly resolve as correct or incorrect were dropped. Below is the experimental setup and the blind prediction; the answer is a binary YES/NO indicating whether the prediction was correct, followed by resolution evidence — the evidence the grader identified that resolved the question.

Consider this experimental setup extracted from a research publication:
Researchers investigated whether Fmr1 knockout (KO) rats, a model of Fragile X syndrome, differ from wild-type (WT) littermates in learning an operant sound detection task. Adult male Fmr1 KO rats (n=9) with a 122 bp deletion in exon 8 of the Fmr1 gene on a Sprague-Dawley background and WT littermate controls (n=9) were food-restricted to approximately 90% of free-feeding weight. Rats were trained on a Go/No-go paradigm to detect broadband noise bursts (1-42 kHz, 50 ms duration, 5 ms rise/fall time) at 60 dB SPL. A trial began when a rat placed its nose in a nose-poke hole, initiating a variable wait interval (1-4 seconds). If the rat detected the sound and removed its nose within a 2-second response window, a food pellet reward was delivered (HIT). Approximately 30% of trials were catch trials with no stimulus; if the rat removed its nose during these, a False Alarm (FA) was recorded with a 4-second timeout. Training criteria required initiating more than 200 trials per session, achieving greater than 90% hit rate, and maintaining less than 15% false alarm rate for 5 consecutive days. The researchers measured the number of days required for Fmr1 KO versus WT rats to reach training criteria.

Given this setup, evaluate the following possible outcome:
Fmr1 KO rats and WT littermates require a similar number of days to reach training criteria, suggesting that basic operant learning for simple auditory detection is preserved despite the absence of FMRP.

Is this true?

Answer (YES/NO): YES